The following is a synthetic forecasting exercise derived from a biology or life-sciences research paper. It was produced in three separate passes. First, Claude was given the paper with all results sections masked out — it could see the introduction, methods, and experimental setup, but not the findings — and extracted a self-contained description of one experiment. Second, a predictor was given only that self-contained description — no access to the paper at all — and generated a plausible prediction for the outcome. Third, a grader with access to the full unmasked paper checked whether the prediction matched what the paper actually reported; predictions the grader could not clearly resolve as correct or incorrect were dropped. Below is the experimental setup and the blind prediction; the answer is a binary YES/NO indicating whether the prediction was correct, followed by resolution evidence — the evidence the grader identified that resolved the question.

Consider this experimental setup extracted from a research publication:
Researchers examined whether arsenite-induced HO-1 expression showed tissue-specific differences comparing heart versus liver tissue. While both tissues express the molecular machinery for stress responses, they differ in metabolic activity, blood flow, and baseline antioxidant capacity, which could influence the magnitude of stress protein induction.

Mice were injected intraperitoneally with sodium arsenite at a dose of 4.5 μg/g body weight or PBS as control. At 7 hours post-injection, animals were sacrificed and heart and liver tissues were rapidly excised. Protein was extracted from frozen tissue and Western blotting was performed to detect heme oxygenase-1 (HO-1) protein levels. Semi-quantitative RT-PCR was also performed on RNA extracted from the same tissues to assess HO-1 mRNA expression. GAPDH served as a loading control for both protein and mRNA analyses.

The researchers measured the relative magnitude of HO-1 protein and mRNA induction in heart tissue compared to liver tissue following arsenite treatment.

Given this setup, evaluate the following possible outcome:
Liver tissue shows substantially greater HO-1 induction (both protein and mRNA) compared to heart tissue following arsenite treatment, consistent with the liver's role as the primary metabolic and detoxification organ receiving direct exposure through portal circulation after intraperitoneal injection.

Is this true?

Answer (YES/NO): NO